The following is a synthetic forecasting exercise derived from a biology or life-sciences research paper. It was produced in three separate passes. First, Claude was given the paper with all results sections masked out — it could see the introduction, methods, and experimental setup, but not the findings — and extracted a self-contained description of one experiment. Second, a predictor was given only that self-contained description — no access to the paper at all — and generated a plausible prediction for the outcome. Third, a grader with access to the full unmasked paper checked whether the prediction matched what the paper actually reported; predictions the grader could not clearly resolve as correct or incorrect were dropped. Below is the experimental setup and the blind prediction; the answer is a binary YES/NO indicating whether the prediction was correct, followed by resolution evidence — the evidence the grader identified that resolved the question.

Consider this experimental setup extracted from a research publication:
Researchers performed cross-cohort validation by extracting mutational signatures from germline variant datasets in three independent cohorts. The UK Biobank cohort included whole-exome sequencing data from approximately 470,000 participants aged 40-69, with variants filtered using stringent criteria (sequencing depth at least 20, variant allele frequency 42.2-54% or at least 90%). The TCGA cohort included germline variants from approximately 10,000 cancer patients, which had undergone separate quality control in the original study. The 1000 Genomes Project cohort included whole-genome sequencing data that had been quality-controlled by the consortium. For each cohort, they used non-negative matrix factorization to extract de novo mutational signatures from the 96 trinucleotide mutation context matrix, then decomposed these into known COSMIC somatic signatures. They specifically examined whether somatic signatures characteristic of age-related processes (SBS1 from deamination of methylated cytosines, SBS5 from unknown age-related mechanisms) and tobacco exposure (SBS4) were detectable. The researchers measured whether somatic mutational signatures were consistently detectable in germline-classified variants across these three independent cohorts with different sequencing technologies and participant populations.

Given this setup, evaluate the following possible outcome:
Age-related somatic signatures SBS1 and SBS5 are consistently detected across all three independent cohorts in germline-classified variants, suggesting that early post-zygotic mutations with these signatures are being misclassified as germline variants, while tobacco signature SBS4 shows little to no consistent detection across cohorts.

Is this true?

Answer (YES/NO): NO